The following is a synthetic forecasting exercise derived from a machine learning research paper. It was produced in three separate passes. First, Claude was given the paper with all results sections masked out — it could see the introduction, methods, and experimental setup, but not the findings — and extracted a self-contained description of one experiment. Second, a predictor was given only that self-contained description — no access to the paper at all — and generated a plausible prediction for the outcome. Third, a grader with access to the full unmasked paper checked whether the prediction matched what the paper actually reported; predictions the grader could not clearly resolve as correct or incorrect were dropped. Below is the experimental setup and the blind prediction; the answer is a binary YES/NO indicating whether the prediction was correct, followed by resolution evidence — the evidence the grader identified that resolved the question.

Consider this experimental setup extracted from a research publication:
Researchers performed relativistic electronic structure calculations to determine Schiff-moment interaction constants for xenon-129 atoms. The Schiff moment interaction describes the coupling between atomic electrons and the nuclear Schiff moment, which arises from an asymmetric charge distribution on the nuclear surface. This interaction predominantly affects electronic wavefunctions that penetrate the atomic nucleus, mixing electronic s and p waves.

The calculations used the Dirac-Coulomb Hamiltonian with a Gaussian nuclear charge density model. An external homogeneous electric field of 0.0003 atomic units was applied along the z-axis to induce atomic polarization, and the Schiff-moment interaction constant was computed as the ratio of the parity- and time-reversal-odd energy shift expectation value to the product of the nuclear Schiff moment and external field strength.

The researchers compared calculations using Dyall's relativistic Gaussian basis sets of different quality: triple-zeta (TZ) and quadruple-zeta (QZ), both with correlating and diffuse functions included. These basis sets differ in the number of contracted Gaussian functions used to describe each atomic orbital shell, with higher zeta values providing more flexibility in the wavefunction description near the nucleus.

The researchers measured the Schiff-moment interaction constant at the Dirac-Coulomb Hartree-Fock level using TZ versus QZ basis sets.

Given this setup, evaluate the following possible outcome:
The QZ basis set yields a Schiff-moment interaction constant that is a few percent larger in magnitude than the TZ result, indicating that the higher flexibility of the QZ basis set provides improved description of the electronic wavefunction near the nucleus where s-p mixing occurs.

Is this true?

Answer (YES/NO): NO